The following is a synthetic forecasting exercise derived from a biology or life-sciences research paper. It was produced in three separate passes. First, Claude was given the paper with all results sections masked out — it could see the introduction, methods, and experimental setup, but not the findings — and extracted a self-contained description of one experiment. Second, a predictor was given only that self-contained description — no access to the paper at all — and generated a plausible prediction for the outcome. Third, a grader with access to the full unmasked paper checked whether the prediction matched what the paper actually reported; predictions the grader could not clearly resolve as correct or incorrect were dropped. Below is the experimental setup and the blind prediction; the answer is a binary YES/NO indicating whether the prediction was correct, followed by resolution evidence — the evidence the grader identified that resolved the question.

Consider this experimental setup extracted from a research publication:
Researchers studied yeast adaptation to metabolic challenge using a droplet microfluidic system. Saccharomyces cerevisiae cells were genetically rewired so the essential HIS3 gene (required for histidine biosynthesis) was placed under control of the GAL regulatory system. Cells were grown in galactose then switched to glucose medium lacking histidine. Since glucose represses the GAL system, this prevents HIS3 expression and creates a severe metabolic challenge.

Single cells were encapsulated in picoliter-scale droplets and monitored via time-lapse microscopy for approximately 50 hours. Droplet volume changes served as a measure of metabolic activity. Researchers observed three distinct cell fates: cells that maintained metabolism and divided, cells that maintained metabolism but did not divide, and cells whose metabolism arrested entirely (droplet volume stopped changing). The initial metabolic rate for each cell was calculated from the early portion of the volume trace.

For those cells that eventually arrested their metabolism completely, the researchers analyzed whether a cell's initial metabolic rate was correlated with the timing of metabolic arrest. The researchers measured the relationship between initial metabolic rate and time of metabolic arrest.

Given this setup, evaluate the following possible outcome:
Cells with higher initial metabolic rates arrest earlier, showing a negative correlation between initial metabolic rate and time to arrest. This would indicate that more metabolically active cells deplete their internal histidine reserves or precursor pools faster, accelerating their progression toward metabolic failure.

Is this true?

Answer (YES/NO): NO